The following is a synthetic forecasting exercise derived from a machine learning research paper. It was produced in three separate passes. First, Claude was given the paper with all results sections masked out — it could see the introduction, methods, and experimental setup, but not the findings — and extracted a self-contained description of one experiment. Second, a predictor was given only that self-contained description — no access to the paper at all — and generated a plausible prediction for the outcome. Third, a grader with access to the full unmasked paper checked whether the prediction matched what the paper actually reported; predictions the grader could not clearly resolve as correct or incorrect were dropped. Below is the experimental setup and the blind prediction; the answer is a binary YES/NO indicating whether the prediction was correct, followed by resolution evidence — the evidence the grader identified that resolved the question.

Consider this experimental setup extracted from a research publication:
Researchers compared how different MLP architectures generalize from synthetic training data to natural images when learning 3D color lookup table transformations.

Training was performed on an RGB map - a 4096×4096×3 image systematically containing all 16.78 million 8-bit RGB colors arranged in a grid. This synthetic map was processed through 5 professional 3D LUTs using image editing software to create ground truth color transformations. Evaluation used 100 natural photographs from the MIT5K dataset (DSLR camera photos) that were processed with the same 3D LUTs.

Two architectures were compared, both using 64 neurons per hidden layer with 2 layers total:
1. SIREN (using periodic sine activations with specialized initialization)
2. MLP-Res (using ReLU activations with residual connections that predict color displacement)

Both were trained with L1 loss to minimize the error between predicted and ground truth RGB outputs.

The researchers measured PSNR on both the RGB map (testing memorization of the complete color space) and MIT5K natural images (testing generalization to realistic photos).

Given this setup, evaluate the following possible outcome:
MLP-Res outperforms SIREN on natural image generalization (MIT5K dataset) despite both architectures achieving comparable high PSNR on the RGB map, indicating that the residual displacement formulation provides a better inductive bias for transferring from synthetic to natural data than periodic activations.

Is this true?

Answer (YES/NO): NO